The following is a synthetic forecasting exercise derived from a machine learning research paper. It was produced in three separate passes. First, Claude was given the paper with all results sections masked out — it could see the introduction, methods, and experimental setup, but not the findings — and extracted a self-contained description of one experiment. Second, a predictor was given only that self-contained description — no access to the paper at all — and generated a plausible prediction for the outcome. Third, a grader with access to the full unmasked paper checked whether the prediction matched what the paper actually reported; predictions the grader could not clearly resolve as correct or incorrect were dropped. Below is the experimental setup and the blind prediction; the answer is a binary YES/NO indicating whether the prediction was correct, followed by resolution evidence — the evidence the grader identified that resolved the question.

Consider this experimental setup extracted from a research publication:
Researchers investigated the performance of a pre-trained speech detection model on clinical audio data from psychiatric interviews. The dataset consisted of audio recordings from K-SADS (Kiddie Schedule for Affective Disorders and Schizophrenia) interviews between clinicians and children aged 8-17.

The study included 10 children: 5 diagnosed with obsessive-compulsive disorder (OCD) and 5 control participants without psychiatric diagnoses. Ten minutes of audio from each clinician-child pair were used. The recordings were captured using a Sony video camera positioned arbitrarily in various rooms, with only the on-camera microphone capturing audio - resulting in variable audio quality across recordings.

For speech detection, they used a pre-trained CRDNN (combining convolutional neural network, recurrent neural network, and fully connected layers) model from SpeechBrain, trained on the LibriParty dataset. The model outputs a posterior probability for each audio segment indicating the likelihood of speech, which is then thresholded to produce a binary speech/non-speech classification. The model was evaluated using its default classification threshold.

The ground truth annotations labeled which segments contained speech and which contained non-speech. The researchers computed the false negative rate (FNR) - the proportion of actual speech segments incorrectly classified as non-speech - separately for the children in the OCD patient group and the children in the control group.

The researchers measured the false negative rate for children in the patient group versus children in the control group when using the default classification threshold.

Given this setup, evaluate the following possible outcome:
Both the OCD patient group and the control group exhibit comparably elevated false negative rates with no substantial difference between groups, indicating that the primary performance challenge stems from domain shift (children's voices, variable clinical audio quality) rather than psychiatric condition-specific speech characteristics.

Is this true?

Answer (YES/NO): NO